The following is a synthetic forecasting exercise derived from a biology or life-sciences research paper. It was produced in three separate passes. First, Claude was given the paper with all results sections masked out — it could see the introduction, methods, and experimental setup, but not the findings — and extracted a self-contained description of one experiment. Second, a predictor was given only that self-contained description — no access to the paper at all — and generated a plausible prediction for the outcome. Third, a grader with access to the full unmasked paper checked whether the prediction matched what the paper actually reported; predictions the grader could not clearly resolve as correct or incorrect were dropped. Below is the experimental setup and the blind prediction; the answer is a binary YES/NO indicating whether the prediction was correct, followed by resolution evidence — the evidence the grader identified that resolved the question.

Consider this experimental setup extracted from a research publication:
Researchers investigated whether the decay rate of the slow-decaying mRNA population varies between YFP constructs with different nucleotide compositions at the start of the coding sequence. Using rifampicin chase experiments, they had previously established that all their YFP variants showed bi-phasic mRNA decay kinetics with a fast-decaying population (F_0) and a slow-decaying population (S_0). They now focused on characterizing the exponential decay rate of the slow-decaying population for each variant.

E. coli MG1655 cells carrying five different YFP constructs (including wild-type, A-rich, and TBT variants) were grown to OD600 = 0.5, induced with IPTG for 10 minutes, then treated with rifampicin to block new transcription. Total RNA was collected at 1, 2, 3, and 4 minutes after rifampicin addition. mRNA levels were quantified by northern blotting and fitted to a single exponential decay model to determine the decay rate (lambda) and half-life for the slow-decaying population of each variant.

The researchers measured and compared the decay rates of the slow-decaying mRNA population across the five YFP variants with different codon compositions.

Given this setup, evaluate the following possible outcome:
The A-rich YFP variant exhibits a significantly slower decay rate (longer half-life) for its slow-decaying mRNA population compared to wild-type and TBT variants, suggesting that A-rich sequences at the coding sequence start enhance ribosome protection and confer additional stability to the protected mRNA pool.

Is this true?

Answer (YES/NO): NO